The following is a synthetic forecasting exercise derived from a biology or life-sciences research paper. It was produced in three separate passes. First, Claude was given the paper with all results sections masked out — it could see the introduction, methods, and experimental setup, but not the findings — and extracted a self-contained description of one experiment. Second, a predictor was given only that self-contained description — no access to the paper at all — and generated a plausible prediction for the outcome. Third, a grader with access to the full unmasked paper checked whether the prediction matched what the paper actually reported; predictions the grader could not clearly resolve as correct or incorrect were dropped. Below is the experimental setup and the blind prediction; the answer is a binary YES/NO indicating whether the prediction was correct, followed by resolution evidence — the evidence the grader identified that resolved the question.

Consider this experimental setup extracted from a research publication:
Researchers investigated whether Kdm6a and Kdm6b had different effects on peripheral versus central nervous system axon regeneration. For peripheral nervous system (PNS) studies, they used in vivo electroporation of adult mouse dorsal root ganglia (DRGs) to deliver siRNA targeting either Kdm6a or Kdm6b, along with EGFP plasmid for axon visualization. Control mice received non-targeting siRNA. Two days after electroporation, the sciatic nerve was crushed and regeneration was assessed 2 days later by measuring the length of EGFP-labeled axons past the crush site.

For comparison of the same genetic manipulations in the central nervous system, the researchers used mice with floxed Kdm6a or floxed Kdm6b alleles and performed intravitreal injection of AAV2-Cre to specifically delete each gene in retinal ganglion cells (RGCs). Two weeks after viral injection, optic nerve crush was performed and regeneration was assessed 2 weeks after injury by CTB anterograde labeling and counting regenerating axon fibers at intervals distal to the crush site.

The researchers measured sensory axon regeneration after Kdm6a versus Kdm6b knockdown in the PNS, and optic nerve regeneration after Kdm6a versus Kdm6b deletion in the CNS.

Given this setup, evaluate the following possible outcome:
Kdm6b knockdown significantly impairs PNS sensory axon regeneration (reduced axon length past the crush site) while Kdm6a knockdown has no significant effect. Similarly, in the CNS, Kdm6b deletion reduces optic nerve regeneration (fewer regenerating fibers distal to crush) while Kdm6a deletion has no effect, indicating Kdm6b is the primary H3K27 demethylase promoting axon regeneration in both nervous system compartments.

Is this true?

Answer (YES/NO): NO